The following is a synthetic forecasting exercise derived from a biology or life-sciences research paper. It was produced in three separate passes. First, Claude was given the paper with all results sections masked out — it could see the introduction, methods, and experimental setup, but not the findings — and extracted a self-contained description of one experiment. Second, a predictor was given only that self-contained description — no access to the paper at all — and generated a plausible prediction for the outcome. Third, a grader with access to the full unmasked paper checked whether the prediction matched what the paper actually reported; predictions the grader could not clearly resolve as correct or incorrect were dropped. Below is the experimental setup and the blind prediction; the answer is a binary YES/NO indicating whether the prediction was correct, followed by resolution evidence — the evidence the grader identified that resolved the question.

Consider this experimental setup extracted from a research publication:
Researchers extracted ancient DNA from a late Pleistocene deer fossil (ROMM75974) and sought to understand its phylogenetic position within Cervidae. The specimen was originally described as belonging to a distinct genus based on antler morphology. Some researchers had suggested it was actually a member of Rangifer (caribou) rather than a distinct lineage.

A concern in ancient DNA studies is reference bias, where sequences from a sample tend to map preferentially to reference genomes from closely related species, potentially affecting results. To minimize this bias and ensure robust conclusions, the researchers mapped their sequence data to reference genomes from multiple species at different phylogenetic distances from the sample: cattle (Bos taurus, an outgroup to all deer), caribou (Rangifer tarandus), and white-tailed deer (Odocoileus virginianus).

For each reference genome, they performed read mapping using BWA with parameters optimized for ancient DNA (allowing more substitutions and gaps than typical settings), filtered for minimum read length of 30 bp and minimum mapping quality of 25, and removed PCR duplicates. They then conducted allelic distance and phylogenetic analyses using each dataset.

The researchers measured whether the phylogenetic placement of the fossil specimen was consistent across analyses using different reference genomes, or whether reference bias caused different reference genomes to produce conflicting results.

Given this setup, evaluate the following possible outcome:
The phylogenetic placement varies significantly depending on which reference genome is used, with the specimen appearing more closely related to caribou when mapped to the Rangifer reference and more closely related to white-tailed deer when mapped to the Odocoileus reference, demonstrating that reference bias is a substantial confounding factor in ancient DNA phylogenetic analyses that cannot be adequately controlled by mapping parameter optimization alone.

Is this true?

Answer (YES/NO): NO